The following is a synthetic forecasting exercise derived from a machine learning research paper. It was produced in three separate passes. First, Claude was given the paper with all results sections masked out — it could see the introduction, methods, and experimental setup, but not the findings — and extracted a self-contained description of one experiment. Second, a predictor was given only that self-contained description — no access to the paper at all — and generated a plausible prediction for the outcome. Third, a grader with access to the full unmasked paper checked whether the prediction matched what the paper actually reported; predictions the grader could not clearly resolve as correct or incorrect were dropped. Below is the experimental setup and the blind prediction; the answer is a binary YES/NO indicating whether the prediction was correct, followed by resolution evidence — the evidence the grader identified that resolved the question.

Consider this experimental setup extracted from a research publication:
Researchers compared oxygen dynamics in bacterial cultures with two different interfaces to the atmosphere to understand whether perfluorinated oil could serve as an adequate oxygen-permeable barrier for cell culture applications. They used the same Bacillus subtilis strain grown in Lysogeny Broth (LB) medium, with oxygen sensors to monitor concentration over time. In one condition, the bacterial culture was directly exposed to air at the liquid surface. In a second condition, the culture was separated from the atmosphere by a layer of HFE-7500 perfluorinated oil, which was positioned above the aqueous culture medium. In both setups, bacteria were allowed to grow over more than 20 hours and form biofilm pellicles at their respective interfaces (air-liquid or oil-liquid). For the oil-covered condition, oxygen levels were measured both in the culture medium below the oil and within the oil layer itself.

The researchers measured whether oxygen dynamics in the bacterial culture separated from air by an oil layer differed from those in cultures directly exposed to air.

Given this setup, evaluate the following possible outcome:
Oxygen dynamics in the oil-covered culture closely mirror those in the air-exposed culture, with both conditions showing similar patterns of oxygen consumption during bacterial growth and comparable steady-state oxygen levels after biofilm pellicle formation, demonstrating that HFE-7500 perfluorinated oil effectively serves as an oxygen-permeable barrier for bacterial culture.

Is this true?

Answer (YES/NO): YES